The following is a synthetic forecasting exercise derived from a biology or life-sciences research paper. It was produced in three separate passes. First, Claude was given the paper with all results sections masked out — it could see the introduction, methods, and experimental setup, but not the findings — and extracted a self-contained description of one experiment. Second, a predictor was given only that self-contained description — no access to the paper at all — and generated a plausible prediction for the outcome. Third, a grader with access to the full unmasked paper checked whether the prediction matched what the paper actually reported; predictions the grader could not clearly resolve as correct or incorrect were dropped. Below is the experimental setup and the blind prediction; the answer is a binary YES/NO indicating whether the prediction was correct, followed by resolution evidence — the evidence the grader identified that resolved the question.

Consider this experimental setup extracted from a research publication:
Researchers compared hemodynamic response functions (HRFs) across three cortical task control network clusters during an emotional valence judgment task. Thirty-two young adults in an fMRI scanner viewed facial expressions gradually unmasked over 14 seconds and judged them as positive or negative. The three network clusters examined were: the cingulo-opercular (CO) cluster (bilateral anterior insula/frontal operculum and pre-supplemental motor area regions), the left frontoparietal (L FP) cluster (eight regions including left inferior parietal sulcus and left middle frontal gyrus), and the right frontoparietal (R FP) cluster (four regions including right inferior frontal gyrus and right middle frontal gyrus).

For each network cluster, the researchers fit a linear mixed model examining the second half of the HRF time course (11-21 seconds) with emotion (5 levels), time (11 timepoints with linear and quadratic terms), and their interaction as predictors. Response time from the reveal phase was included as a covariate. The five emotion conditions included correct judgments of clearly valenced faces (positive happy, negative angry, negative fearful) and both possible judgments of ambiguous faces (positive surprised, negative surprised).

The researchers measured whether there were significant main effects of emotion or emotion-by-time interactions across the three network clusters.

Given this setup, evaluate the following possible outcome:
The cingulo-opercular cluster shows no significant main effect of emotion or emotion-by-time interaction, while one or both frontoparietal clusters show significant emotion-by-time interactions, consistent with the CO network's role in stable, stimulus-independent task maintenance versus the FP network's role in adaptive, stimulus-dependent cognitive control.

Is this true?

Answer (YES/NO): NO